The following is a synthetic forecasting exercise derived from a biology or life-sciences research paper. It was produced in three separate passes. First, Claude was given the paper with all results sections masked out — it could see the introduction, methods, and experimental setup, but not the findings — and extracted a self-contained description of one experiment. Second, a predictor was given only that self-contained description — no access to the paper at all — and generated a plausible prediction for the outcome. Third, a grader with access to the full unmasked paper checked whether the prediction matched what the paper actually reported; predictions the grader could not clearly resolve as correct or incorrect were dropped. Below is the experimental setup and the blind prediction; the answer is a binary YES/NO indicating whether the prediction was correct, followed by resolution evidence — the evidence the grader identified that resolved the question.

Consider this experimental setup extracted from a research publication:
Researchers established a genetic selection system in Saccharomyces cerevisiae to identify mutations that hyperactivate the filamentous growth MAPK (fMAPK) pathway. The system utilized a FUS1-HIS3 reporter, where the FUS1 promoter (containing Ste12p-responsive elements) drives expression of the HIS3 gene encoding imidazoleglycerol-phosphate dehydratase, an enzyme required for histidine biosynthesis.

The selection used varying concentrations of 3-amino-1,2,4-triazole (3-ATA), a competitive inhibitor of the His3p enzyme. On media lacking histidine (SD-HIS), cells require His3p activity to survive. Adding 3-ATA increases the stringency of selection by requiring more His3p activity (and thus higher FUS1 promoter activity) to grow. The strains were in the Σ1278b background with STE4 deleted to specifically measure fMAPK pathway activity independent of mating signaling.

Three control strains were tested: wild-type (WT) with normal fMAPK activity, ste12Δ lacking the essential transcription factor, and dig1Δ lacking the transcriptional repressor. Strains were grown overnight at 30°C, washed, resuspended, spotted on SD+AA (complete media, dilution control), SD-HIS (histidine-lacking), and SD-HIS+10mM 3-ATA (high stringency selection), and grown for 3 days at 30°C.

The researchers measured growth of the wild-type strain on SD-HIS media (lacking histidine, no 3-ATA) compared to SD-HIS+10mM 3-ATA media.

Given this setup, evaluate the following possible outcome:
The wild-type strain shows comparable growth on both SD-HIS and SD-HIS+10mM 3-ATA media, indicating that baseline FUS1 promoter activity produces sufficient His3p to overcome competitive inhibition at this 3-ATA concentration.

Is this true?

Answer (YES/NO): NO